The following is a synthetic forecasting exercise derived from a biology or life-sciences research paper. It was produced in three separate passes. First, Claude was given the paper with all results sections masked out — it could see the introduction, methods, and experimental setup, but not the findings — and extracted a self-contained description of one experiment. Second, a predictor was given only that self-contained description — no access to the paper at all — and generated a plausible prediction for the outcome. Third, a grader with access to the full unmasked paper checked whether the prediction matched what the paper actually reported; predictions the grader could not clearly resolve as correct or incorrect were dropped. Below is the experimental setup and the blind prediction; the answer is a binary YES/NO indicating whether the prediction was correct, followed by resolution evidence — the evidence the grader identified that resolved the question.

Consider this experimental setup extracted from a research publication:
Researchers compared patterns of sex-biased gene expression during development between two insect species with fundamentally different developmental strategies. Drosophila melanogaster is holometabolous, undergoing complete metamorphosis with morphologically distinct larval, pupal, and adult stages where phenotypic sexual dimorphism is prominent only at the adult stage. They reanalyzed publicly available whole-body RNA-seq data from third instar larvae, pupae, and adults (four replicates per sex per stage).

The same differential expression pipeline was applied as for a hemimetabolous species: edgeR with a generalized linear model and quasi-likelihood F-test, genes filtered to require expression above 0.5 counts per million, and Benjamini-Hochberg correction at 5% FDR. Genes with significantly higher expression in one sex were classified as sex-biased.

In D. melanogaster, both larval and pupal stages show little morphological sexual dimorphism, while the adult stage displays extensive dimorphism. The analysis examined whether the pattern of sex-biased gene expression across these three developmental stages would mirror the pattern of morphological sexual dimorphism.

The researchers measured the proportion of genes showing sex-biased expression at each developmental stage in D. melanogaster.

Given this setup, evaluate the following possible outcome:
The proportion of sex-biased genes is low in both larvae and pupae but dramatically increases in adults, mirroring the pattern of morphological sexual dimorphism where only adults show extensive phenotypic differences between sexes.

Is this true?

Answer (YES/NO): YES